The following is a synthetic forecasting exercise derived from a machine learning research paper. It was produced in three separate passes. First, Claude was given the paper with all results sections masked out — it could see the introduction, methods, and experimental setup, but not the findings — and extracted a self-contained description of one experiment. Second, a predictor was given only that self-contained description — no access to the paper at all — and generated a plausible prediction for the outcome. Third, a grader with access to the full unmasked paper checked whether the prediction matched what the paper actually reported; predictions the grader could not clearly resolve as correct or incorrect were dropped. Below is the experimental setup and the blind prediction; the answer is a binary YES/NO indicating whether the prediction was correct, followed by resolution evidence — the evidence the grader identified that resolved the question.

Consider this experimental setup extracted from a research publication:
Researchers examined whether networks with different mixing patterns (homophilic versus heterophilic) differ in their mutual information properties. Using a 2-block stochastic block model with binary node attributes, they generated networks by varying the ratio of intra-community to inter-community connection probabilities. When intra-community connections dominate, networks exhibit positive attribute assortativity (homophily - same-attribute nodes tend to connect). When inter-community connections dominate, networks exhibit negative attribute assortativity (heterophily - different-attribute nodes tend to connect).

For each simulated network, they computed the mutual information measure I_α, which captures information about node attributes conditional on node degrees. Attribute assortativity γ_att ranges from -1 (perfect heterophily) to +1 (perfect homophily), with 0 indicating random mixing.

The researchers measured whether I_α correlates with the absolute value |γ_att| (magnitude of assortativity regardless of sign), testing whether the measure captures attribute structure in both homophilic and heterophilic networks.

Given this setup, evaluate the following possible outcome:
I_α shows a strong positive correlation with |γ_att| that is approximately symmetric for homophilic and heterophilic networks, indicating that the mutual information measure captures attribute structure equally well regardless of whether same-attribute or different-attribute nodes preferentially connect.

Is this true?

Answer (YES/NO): YES